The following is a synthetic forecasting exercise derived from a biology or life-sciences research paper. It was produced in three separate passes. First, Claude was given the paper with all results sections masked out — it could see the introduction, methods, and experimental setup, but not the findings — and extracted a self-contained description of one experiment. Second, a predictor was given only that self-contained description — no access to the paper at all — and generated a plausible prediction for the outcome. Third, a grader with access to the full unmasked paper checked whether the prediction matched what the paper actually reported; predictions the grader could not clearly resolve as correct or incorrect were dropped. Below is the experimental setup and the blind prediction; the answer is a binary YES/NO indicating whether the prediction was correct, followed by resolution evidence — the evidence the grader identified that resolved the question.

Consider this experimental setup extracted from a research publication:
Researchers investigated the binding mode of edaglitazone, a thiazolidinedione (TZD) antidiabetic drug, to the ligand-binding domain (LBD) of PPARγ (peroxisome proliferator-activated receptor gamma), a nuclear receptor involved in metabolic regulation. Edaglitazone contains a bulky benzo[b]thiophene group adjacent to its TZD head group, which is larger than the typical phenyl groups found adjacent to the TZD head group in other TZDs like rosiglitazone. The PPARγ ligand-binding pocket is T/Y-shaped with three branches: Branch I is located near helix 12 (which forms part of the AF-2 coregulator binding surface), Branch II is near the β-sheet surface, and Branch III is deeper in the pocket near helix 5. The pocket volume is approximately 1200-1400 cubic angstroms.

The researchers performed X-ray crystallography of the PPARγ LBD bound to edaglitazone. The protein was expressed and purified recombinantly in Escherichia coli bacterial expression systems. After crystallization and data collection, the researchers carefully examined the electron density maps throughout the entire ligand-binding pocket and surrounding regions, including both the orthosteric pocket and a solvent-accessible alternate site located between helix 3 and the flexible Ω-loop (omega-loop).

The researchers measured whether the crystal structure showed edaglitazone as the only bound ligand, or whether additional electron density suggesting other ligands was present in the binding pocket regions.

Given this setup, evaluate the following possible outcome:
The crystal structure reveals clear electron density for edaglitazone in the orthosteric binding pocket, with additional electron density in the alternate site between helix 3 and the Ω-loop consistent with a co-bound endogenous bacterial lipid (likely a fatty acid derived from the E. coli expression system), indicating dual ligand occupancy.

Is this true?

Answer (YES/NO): YES